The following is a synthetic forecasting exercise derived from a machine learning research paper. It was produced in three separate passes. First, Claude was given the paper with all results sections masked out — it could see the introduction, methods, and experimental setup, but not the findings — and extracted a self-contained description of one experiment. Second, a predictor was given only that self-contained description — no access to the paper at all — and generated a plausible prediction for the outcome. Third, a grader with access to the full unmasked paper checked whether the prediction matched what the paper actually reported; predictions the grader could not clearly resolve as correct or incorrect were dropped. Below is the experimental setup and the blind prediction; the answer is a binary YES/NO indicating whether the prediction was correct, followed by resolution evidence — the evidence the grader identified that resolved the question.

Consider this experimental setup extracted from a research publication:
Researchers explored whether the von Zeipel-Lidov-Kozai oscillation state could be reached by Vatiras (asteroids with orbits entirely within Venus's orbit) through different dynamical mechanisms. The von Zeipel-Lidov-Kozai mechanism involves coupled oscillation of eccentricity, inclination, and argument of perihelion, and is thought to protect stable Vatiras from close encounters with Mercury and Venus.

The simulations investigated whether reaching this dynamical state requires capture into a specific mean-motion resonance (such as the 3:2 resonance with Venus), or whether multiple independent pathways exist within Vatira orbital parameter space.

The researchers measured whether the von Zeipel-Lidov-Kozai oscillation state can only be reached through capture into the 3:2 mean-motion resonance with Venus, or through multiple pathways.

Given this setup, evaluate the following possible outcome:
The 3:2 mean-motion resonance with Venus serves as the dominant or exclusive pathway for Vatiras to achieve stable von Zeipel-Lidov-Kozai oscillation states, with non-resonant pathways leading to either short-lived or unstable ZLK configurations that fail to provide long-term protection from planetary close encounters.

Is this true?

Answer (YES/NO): NO